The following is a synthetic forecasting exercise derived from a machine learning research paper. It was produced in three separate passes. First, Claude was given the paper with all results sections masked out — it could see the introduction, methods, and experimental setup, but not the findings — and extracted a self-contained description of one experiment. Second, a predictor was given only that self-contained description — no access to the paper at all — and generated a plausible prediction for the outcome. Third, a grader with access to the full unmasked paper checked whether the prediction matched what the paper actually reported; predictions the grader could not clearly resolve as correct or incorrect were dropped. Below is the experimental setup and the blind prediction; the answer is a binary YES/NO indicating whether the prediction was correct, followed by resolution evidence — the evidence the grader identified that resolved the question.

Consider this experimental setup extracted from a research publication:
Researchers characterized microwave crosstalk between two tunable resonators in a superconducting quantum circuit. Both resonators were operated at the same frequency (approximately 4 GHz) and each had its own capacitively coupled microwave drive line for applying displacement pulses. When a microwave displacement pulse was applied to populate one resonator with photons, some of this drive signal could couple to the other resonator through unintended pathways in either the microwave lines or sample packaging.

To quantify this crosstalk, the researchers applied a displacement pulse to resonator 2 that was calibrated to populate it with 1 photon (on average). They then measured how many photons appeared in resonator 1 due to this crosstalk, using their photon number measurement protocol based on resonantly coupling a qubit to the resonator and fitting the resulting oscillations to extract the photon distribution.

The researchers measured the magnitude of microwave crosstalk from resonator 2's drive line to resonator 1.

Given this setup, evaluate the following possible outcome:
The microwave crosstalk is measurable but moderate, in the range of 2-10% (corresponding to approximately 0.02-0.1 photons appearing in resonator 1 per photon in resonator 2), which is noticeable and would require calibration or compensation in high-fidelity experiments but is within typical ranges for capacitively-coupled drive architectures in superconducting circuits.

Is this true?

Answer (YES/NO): YES